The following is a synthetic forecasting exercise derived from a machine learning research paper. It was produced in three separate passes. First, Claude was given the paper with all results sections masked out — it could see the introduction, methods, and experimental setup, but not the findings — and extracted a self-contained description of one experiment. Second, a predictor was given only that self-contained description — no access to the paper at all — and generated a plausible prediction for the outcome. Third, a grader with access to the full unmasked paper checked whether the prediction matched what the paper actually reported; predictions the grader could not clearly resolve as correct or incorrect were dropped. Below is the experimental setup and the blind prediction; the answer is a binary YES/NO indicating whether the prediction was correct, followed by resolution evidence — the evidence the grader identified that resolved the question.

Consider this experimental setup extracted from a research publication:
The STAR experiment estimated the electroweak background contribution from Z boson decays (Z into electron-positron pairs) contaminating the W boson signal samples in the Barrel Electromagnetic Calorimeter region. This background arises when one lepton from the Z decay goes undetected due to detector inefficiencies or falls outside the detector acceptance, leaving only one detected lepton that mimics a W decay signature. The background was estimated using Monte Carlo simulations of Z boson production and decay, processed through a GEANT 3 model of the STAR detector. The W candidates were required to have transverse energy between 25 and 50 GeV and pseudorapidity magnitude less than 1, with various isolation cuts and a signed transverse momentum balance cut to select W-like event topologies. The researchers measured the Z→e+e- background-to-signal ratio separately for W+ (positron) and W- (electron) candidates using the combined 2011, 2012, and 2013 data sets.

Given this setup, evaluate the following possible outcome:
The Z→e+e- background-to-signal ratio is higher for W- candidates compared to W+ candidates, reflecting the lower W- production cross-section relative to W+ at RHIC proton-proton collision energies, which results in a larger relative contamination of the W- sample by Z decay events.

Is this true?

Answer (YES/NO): YES